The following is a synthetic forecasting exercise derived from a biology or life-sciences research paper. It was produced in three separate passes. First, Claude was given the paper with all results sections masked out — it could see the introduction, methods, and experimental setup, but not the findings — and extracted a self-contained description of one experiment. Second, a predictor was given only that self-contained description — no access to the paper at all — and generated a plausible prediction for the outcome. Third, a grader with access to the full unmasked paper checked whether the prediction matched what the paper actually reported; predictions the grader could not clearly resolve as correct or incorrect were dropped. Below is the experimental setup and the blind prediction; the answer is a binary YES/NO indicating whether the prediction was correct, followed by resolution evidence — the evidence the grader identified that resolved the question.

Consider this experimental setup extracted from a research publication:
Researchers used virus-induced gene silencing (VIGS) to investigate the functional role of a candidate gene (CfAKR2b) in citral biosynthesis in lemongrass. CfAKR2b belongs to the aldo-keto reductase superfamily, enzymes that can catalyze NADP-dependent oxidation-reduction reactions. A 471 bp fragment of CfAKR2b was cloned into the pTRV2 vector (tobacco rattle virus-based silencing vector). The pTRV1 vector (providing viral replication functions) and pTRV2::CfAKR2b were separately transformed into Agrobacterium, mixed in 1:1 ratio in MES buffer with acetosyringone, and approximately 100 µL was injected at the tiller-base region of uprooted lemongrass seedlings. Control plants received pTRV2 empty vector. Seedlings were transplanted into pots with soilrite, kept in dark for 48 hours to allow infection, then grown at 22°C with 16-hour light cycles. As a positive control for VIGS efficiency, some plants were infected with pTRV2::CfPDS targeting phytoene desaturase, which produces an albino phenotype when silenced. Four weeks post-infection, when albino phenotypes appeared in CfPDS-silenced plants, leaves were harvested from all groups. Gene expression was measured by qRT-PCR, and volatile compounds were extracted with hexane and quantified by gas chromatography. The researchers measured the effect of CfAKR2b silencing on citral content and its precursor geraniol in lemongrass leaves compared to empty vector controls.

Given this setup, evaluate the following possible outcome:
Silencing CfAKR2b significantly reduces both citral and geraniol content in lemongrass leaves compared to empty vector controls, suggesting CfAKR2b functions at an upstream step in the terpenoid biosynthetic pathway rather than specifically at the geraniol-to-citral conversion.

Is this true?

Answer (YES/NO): NO